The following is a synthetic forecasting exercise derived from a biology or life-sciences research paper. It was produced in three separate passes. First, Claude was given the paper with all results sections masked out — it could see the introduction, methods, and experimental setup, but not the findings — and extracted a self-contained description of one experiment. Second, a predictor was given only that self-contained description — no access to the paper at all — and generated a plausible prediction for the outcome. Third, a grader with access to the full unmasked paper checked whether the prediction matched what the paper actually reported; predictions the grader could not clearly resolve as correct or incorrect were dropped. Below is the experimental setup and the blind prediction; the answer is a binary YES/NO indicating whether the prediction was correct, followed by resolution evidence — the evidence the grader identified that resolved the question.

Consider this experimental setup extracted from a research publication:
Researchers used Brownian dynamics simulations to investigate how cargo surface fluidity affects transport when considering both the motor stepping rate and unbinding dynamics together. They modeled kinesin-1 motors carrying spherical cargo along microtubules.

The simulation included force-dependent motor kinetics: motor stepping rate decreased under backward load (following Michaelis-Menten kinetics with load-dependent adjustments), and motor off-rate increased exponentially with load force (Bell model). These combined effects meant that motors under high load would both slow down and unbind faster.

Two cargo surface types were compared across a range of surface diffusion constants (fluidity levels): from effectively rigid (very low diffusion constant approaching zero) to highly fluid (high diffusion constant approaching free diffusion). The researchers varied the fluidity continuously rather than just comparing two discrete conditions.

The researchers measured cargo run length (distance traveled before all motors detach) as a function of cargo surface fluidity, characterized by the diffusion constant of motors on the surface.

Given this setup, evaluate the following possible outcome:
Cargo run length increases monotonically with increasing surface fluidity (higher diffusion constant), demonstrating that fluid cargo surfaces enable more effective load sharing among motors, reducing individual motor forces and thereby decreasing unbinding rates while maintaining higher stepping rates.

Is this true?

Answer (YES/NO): NO